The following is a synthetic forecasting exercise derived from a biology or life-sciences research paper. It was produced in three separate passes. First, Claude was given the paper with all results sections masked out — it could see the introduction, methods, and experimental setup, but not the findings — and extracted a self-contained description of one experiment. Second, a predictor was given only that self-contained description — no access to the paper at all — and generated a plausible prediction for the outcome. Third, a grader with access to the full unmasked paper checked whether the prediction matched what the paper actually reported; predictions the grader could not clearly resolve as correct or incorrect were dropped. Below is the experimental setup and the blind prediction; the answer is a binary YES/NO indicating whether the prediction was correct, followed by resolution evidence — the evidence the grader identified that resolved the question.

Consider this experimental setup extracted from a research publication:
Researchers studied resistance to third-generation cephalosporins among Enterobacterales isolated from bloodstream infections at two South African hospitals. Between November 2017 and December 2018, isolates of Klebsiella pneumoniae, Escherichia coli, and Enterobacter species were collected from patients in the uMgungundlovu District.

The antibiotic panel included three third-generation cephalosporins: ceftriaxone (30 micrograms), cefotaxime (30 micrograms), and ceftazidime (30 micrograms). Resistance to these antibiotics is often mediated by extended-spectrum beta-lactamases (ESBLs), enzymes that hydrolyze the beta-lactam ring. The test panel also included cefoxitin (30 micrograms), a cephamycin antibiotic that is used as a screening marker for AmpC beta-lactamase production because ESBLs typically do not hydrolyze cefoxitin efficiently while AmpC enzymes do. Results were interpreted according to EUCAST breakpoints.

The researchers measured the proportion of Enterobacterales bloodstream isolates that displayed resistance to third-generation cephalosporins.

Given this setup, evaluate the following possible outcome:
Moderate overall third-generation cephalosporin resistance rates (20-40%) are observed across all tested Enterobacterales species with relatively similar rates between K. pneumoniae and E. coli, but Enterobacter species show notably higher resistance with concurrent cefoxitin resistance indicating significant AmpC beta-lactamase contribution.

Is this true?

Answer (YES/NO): NO